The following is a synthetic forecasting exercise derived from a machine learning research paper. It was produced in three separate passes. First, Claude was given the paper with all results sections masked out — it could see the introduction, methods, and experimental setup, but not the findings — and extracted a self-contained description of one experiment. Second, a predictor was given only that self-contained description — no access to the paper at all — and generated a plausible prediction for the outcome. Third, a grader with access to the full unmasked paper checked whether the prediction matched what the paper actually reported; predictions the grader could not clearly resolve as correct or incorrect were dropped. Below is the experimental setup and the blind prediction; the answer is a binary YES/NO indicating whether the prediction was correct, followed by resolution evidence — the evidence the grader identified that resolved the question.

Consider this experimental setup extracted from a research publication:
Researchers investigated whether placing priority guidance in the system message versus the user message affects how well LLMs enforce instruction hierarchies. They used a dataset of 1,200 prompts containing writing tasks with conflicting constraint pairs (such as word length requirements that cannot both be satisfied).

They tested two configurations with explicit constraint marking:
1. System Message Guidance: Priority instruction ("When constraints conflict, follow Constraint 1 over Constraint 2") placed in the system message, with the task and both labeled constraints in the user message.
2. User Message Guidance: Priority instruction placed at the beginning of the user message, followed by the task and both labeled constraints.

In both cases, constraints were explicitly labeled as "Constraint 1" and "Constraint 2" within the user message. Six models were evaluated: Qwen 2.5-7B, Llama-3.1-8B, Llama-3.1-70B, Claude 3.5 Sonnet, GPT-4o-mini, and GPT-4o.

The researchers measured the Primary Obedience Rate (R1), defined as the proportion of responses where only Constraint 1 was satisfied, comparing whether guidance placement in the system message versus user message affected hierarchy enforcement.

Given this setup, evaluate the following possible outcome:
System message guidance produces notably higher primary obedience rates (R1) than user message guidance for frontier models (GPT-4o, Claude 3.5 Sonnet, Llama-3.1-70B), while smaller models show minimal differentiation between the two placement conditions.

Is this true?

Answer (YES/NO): NO